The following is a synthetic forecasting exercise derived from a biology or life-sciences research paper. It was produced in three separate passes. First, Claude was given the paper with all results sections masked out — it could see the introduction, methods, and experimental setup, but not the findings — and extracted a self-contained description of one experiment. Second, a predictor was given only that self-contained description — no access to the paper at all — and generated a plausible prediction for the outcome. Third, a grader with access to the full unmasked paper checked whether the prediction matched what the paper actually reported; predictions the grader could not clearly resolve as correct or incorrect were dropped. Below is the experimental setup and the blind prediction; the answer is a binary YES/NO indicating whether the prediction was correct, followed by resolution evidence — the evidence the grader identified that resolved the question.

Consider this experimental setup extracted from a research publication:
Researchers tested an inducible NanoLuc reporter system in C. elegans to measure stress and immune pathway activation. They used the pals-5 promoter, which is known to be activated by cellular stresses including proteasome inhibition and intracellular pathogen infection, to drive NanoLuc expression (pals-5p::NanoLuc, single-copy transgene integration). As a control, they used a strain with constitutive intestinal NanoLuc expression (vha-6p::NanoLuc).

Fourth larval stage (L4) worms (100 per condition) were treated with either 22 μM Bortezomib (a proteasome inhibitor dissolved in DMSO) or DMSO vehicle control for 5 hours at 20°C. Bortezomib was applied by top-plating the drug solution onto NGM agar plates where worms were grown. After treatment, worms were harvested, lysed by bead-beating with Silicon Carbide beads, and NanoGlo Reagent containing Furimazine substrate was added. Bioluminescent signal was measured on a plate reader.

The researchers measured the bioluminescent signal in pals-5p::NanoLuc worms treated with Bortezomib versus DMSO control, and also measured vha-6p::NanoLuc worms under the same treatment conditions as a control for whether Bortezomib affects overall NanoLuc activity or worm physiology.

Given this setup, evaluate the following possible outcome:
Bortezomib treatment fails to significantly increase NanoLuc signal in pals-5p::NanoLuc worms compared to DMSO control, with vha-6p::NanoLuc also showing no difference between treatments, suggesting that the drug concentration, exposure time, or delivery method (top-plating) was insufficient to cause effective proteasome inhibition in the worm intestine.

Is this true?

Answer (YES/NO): NO